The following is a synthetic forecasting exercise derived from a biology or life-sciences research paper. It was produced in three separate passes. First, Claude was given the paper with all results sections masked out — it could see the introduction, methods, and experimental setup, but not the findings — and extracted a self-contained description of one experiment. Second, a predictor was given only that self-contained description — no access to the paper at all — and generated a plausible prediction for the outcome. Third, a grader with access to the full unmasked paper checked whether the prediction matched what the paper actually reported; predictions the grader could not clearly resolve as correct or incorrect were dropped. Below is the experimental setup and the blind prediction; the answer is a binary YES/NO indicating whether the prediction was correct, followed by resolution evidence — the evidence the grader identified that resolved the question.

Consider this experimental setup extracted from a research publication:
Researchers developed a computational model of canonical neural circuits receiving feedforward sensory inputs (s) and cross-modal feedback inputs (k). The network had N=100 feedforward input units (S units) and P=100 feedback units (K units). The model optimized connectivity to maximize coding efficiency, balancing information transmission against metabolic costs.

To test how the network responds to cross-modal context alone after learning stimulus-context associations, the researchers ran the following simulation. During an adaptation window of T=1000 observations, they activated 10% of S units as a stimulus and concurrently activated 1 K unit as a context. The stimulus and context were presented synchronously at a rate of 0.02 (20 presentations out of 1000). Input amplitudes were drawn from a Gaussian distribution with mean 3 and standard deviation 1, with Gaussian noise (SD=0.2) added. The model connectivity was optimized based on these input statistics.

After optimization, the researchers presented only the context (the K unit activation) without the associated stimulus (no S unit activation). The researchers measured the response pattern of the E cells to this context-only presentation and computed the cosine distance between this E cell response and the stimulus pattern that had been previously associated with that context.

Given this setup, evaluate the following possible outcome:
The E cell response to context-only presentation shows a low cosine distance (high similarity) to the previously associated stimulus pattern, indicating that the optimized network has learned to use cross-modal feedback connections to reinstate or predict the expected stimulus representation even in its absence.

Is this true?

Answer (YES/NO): NO